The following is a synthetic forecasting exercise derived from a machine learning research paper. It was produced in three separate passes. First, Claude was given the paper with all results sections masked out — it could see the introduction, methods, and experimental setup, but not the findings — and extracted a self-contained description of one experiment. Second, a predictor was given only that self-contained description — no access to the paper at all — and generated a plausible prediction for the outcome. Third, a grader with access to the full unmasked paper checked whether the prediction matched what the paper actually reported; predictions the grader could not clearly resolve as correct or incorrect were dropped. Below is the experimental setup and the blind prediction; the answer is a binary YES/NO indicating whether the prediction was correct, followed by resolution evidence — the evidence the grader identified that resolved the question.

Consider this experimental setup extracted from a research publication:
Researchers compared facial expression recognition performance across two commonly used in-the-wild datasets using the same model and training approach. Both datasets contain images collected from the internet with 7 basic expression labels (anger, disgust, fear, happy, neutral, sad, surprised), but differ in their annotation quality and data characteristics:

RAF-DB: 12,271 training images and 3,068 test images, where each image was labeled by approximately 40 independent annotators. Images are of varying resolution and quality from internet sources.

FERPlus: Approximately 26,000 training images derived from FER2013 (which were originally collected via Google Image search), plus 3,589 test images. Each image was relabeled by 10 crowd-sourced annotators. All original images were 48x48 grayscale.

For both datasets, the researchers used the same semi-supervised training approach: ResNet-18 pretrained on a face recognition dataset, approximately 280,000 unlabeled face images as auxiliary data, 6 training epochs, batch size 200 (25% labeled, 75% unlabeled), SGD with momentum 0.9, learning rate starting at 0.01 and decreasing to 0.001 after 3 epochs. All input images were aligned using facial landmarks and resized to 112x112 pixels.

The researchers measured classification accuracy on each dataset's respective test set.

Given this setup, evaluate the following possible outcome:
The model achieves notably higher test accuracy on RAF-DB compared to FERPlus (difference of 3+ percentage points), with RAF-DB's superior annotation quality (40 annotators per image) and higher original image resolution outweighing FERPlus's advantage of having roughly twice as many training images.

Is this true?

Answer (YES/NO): NO